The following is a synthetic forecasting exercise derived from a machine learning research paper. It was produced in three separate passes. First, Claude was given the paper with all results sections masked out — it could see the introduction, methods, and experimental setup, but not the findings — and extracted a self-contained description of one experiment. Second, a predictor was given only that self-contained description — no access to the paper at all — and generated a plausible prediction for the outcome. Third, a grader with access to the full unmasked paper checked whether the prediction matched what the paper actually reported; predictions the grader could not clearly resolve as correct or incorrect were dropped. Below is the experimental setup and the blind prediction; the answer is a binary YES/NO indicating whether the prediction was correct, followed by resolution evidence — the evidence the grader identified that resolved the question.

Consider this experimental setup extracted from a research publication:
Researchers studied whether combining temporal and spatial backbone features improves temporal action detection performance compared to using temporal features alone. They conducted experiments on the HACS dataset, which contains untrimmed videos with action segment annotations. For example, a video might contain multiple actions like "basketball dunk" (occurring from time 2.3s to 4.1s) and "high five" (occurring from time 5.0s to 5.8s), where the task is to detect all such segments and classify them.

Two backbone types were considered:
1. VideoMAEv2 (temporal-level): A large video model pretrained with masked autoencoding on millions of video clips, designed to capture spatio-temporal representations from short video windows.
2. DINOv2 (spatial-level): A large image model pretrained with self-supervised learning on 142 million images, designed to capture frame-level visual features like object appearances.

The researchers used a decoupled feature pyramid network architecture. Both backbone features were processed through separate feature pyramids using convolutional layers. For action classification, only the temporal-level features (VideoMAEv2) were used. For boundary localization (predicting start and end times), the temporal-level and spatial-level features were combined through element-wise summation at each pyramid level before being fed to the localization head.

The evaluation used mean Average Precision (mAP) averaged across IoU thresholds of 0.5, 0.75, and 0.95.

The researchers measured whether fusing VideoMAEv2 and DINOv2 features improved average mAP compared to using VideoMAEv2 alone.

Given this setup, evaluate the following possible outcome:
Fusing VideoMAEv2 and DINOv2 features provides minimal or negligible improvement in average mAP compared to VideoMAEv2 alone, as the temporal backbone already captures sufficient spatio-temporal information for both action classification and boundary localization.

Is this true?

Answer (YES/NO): NO